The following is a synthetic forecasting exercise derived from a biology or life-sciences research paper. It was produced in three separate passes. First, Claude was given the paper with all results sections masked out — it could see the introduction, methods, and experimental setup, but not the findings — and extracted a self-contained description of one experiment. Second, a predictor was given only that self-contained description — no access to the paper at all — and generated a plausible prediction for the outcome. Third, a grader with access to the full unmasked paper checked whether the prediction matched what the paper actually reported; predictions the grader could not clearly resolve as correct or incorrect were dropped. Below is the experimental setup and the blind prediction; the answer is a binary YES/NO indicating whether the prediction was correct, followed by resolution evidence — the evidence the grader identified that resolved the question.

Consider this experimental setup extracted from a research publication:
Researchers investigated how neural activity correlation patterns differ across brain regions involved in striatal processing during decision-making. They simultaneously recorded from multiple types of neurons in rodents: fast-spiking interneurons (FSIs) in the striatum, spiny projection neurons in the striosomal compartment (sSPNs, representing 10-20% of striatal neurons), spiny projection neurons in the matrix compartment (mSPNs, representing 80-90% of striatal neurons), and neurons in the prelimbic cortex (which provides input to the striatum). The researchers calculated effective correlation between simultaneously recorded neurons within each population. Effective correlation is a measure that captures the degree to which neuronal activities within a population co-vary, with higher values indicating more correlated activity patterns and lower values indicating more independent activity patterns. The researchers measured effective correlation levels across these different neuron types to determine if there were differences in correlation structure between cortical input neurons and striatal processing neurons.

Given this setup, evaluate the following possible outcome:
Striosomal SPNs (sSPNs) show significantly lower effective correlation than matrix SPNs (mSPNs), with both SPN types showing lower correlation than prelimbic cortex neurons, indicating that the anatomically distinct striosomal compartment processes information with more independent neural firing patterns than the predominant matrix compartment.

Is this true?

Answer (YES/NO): NO